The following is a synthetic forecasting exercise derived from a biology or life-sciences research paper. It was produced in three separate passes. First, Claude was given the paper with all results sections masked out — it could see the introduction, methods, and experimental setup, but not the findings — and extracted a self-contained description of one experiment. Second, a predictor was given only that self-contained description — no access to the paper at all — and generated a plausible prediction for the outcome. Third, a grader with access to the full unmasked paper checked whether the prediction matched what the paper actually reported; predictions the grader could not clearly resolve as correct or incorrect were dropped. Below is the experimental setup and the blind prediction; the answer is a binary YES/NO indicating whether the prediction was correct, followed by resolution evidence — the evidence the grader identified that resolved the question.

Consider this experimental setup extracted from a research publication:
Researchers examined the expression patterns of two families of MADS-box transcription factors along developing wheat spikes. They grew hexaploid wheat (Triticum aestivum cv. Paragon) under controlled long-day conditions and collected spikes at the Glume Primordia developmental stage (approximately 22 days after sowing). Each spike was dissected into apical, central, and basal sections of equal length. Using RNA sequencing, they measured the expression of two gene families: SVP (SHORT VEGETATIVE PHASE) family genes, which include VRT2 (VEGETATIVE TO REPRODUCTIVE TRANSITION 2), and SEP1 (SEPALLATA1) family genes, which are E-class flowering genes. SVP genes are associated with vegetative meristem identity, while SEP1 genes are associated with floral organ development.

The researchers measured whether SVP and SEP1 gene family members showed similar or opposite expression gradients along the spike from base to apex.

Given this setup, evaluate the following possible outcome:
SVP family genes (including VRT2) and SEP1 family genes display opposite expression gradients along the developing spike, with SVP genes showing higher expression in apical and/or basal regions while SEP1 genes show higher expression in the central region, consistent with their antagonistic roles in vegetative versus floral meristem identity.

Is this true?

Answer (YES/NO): NO